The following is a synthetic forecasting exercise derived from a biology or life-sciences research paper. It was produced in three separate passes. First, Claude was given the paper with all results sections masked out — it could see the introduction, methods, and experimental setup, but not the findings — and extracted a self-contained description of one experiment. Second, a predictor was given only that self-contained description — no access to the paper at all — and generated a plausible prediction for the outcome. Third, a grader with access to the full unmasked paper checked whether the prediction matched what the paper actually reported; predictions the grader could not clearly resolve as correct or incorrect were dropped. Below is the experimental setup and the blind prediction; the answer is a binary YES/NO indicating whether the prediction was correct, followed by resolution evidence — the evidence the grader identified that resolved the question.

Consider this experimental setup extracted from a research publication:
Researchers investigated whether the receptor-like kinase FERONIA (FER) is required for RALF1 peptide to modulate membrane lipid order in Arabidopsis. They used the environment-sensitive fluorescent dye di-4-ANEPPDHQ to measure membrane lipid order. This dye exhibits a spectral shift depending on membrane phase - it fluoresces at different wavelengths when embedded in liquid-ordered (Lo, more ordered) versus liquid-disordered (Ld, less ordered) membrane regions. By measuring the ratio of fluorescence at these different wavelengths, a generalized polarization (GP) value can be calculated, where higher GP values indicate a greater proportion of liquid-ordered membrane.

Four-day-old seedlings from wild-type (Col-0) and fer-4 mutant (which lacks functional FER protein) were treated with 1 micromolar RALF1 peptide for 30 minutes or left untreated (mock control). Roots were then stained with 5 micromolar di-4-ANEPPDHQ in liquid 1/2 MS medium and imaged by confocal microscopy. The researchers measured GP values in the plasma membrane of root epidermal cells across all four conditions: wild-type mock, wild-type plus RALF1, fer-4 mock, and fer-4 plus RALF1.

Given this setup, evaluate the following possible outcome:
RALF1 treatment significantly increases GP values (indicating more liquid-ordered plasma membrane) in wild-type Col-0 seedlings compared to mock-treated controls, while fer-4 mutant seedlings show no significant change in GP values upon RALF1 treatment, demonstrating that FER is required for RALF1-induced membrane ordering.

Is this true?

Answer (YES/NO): YES